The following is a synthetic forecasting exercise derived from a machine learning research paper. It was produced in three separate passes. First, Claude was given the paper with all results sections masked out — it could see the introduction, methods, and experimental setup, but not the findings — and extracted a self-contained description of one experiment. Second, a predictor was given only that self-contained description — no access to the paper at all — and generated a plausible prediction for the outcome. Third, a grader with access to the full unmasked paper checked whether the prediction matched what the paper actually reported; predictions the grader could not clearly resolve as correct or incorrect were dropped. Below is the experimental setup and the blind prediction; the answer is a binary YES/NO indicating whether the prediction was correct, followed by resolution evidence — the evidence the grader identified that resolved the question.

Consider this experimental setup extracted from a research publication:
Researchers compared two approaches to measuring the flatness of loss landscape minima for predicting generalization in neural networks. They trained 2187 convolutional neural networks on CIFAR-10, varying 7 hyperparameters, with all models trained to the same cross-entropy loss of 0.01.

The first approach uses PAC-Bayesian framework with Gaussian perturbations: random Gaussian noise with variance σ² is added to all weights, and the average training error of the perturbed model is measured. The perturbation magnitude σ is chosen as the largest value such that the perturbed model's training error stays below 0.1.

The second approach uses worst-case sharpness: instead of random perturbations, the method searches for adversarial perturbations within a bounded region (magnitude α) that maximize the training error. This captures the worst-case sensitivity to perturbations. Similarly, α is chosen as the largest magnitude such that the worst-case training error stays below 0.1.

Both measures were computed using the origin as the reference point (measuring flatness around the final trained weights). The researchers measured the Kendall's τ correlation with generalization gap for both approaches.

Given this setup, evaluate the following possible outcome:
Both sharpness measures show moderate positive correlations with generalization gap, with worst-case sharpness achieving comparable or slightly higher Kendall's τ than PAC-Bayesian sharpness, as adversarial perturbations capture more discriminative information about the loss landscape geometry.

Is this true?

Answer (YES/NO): YES